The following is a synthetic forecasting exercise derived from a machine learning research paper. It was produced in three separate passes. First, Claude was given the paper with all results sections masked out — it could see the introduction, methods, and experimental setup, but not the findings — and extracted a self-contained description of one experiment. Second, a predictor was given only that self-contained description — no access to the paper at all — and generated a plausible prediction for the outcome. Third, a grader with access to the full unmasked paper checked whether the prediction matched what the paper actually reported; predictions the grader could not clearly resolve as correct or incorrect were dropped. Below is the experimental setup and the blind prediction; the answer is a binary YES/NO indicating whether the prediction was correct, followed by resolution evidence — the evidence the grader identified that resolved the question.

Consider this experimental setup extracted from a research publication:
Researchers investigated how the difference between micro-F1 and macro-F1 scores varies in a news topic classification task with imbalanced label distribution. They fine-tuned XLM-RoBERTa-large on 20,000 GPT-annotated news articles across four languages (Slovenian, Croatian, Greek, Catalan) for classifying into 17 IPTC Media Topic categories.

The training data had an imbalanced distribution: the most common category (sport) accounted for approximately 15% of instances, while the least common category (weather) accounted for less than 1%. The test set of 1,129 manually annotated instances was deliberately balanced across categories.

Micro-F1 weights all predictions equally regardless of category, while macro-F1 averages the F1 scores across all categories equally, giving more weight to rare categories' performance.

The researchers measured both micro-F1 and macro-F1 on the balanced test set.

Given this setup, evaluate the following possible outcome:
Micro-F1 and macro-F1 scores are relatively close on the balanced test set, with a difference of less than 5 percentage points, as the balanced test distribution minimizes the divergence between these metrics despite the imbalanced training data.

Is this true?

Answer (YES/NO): YES